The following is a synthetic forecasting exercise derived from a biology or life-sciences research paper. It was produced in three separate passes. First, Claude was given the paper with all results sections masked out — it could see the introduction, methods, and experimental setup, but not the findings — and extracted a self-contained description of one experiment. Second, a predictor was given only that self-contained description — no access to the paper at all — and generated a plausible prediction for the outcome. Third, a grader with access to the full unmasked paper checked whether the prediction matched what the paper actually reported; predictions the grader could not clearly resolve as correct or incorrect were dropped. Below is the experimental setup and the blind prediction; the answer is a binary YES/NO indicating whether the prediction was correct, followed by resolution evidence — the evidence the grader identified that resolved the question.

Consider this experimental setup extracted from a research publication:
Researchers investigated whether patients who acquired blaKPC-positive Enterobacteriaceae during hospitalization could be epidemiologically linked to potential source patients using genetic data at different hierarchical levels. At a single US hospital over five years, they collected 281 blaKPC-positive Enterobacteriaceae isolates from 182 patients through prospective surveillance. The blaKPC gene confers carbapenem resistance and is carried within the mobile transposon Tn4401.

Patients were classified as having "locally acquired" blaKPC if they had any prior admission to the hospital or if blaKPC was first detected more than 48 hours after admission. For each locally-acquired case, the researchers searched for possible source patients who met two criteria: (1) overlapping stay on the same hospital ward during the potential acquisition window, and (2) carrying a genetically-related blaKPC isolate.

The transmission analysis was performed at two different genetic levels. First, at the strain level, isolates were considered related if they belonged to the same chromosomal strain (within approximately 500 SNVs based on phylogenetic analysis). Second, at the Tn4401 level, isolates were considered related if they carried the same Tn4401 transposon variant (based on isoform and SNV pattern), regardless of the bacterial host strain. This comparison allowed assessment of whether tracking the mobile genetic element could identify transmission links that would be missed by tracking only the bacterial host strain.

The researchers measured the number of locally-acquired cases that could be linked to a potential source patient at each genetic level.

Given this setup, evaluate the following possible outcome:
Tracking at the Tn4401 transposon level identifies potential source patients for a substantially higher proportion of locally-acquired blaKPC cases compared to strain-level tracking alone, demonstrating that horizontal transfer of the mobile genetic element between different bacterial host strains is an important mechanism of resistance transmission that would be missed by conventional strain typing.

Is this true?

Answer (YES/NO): NO